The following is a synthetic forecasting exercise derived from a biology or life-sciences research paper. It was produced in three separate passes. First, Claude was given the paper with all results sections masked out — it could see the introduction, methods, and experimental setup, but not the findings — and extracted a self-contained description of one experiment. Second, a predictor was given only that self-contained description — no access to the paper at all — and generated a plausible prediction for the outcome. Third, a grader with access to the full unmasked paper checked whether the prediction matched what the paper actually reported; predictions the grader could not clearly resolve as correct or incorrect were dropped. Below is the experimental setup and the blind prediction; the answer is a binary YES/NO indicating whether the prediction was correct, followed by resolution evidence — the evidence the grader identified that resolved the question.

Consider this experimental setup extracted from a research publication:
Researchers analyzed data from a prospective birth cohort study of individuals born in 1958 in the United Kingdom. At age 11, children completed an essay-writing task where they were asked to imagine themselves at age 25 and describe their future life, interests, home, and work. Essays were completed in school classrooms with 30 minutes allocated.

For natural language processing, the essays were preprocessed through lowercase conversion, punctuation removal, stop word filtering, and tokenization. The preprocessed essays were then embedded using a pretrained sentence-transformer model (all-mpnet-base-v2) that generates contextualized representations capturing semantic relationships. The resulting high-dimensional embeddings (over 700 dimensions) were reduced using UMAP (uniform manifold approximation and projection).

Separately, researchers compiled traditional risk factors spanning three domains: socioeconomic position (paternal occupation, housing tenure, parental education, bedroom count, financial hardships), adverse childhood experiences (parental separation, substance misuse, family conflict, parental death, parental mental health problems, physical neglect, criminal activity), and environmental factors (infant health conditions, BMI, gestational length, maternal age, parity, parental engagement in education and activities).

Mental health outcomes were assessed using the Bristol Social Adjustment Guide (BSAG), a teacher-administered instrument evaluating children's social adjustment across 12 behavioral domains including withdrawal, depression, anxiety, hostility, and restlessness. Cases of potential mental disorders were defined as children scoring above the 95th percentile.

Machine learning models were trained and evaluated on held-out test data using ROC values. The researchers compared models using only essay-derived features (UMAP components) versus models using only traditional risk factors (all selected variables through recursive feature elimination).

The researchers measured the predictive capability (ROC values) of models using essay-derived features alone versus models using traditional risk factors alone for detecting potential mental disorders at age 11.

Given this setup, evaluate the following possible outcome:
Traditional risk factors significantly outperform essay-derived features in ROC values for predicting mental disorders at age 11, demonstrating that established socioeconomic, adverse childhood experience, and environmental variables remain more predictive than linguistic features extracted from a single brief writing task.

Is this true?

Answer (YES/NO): NO